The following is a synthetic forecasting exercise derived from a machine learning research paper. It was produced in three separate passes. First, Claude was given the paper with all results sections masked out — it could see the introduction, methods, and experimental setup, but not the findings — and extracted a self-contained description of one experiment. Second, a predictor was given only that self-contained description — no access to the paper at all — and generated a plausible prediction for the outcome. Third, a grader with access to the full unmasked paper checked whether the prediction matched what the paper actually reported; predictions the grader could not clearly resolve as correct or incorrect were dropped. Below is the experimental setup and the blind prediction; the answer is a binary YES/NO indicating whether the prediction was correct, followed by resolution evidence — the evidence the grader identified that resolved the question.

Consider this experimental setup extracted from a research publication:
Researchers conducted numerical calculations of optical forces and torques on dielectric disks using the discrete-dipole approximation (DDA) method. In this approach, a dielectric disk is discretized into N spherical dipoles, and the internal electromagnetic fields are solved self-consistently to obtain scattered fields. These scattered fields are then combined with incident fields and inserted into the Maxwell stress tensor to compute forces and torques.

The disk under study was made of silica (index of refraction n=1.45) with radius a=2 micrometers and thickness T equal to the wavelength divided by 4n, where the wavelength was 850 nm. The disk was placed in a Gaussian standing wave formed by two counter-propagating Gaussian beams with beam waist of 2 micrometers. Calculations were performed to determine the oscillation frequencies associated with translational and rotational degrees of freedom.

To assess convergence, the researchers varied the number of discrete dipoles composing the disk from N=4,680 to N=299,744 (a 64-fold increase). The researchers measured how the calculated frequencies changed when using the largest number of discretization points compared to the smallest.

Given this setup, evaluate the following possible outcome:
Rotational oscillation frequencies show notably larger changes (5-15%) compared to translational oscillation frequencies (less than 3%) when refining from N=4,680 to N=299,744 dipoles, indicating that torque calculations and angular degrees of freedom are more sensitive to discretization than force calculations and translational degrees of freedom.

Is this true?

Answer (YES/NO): NO